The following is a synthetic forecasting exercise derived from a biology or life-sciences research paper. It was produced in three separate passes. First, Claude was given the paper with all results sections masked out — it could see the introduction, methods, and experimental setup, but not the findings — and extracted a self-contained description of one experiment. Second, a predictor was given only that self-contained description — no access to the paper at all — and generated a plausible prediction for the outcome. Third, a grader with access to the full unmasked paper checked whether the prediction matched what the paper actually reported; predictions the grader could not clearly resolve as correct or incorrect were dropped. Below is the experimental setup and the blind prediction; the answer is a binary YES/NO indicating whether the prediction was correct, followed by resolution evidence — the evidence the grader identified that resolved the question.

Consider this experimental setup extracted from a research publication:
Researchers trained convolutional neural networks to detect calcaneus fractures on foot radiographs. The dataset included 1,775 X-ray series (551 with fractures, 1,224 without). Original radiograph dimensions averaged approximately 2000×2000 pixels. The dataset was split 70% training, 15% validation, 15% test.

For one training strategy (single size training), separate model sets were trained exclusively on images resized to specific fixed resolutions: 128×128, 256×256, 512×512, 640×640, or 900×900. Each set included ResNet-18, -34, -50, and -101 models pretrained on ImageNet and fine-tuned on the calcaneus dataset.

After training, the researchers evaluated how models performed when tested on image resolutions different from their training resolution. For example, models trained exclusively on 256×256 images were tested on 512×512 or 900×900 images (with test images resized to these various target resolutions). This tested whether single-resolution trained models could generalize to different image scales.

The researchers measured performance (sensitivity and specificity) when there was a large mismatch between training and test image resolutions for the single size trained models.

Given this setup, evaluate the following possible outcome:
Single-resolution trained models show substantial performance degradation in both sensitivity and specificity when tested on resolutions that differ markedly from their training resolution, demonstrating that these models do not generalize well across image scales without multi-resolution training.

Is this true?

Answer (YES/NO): YES